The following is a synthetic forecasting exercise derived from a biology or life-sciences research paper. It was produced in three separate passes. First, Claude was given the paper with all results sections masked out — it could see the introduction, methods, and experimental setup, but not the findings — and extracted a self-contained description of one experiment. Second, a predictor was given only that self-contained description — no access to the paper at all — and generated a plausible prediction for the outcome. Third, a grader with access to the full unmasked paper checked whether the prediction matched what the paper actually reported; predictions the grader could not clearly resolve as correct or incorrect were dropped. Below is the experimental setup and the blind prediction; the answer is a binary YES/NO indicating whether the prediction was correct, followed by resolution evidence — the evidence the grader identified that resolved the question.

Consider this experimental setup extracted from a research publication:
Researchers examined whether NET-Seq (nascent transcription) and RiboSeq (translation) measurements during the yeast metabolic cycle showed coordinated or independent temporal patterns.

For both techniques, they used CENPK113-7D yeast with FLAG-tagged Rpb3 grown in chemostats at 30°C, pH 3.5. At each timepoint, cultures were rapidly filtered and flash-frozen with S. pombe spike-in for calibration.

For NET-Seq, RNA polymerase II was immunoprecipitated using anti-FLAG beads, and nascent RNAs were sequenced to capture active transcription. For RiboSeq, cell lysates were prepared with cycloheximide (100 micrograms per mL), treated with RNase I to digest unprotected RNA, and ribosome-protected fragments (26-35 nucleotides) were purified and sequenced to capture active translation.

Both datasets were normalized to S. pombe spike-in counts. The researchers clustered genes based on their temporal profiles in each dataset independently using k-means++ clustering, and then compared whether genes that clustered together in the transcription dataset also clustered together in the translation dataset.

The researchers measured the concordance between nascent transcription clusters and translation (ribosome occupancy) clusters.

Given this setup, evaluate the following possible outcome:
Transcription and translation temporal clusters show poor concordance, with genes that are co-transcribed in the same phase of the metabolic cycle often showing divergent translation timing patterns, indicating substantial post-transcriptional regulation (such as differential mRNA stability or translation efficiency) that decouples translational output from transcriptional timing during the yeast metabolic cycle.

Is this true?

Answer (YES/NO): NO